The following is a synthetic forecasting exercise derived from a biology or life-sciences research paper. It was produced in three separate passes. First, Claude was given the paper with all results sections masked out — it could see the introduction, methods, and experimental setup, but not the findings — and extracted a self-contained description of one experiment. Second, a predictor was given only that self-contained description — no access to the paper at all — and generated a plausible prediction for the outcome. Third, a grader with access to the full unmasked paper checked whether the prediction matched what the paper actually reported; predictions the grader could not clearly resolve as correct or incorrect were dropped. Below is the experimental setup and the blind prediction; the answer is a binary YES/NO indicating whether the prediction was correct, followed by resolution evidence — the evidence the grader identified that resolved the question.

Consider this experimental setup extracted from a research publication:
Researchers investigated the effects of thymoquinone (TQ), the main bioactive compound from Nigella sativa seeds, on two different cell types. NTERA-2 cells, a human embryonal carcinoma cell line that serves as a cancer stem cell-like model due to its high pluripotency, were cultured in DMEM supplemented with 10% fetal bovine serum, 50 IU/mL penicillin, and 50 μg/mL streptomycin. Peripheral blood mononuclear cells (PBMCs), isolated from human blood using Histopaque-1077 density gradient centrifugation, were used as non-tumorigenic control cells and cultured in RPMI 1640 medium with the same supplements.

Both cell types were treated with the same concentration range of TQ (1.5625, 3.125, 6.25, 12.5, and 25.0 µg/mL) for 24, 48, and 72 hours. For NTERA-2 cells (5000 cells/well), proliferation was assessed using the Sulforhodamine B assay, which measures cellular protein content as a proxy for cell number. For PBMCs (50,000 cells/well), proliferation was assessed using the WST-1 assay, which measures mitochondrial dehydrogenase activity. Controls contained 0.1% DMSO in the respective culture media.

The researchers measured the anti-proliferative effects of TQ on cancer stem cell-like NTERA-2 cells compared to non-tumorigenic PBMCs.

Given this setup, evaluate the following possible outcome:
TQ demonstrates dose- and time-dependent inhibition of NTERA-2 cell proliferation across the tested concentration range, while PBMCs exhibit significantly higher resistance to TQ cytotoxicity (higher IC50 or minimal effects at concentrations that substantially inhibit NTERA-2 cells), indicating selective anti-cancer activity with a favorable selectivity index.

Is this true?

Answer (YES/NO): YES